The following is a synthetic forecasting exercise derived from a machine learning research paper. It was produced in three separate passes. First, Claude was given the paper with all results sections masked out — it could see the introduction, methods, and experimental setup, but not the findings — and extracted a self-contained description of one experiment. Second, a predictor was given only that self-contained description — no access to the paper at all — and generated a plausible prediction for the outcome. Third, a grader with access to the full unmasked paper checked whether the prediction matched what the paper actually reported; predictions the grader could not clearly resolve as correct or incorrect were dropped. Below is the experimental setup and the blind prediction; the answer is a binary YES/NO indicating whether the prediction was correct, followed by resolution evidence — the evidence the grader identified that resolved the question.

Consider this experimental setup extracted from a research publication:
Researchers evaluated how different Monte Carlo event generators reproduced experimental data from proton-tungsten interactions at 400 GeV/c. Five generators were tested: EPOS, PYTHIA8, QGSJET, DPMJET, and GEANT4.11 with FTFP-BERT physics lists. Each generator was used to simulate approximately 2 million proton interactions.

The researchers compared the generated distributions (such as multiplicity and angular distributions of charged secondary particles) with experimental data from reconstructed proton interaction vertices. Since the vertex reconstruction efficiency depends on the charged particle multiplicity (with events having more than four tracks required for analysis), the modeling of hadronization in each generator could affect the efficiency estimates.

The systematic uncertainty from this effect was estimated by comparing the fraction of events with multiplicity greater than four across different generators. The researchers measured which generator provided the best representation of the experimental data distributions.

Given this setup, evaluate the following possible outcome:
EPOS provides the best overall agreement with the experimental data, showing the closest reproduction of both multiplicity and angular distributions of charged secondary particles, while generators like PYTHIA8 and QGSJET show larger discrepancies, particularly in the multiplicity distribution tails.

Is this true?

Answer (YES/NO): NO